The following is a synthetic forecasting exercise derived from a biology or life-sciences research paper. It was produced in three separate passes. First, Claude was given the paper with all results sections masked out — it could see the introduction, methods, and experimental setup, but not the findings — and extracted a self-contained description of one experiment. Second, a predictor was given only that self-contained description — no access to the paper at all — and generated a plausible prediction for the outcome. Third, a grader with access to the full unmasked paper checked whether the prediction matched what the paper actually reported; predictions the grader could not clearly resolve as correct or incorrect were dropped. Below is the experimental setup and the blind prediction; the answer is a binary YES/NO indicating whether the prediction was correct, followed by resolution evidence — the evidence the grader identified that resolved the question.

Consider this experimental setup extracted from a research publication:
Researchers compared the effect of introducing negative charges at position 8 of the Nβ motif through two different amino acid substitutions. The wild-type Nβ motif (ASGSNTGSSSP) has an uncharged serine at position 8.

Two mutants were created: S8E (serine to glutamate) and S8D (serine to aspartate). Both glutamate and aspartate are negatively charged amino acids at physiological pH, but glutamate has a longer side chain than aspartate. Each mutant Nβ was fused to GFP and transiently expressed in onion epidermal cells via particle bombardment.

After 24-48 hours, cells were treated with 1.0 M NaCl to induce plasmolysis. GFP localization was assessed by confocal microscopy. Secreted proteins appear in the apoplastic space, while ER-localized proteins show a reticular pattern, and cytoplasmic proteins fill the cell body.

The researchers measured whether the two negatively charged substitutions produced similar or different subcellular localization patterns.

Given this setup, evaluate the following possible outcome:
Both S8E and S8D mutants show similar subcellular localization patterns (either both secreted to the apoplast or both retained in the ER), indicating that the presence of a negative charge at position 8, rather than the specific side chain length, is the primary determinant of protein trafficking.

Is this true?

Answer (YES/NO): NO